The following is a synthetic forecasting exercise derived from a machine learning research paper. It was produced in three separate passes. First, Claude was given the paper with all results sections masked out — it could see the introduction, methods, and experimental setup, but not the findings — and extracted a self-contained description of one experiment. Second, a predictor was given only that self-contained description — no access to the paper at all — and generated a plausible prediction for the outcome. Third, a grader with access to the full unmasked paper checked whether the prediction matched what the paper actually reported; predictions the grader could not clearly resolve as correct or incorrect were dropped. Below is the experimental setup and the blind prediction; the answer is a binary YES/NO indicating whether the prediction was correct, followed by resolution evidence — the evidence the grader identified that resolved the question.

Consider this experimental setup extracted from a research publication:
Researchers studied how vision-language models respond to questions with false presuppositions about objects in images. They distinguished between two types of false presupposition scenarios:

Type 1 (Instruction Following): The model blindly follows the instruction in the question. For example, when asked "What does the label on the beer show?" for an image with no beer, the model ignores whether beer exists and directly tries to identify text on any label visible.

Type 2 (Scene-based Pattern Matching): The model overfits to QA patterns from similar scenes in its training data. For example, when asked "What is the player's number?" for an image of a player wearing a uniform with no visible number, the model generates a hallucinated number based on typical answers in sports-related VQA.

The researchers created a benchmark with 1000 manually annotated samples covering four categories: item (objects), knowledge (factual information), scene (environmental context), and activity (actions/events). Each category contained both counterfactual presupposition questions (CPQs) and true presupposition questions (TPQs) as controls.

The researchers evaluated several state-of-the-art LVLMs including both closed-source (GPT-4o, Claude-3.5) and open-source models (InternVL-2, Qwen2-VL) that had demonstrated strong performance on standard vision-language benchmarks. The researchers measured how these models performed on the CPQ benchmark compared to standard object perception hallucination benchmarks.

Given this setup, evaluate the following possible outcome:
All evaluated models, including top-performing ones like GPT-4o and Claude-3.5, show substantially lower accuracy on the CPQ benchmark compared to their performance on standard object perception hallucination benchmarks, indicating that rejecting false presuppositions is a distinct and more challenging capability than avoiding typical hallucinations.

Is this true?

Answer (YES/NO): NO